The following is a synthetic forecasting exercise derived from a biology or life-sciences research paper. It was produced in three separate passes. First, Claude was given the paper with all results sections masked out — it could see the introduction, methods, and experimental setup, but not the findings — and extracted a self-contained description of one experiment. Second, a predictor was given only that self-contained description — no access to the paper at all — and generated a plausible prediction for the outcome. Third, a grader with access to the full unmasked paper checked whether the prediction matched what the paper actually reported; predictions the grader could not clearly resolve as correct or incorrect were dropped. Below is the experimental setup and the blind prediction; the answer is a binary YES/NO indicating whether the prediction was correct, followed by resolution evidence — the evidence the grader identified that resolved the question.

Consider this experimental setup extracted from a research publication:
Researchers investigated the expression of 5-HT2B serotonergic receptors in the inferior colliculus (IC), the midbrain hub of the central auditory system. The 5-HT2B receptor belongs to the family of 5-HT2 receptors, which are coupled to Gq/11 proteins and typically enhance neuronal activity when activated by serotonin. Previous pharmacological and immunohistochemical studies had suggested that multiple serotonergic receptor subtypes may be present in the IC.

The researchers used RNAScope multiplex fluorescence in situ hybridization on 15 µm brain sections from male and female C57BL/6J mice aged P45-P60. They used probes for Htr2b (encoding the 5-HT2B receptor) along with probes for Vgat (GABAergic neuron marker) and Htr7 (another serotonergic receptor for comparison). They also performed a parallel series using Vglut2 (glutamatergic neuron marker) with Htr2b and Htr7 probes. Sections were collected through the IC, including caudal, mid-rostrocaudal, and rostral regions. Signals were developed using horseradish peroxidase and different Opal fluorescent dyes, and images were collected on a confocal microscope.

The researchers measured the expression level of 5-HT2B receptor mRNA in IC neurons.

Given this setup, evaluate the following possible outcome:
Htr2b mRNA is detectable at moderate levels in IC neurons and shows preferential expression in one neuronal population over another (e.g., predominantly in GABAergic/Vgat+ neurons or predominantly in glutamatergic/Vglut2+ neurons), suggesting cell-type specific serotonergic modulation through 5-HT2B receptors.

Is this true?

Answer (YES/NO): NO